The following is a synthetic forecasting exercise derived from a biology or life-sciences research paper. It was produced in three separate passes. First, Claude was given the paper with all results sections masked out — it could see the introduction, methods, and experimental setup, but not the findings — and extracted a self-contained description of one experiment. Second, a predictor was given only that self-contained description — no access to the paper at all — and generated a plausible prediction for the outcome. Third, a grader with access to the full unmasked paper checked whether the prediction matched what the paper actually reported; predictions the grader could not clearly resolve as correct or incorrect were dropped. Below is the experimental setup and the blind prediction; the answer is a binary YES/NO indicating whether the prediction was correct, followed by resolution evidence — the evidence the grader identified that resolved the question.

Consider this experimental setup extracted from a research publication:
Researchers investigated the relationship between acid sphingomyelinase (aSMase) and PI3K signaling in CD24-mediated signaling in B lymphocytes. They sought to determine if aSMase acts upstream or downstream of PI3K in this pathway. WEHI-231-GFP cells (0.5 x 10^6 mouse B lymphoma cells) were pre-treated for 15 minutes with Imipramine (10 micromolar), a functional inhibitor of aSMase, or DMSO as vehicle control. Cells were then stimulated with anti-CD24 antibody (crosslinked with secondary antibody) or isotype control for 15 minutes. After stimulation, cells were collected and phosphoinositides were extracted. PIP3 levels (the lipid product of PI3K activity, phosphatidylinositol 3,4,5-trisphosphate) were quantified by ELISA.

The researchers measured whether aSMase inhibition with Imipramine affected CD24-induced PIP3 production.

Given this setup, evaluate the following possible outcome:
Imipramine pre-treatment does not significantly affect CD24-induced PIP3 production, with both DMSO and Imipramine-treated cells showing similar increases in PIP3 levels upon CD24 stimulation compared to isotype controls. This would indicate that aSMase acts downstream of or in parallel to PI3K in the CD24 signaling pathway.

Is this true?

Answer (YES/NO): NO